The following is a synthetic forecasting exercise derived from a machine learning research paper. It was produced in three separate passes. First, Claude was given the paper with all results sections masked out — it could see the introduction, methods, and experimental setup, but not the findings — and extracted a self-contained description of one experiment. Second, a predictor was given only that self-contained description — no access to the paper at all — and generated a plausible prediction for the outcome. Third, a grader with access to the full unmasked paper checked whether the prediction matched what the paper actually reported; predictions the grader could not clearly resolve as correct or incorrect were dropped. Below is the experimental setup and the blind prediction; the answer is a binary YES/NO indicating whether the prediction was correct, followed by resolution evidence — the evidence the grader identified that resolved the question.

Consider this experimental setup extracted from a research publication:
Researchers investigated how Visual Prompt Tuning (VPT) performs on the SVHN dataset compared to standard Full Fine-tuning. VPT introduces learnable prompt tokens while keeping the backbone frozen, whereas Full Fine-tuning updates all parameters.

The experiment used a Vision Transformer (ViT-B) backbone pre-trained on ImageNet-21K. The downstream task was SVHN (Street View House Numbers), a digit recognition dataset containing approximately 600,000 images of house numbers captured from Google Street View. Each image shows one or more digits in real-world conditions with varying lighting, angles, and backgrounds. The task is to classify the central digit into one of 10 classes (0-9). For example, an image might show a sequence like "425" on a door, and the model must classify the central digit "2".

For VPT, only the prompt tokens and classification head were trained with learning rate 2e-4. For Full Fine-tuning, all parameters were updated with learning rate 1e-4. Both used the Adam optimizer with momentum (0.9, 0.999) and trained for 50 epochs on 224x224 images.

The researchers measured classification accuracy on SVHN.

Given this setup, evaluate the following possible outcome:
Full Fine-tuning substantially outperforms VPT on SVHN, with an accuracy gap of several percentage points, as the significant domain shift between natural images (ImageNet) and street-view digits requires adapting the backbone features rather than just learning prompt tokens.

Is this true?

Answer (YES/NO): YES